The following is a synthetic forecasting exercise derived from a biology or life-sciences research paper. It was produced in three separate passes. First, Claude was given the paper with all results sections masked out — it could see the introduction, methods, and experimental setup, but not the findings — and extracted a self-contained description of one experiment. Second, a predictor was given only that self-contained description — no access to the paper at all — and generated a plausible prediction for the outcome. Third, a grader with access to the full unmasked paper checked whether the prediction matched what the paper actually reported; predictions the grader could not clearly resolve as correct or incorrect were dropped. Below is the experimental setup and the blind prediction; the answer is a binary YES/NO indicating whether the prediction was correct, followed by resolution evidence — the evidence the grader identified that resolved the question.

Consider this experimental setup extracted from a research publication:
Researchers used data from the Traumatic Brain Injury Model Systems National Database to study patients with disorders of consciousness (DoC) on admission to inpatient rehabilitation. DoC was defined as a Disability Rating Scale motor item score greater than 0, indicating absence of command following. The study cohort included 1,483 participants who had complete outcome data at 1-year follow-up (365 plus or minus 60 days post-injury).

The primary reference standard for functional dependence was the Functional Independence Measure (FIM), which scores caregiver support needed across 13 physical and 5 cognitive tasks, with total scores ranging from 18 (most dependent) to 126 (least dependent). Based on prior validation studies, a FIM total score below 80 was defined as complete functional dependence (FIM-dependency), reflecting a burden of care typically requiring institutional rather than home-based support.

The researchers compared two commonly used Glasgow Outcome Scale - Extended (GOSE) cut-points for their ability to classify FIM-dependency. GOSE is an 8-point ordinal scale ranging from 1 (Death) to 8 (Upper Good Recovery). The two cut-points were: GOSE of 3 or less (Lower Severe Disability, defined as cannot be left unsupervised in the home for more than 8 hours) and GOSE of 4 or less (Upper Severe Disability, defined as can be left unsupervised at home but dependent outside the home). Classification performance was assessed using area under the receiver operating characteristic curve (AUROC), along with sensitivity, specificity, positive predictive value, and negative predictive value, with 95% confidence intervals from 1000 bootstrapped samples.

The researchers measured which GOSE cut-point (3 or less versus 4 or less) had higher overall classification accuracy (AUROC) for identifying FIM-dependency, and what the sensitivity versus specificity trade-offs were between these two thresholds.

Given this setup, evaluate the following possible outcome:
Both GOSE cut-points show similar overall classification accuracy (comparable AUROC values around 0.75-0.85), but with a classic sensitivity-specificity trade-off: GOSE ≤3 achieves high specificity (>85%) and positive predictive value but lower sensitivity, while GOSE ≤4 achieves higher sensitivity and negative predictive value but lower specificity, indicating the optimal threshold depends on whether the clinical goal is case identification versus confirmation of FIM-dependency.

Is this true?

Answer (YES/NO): NO